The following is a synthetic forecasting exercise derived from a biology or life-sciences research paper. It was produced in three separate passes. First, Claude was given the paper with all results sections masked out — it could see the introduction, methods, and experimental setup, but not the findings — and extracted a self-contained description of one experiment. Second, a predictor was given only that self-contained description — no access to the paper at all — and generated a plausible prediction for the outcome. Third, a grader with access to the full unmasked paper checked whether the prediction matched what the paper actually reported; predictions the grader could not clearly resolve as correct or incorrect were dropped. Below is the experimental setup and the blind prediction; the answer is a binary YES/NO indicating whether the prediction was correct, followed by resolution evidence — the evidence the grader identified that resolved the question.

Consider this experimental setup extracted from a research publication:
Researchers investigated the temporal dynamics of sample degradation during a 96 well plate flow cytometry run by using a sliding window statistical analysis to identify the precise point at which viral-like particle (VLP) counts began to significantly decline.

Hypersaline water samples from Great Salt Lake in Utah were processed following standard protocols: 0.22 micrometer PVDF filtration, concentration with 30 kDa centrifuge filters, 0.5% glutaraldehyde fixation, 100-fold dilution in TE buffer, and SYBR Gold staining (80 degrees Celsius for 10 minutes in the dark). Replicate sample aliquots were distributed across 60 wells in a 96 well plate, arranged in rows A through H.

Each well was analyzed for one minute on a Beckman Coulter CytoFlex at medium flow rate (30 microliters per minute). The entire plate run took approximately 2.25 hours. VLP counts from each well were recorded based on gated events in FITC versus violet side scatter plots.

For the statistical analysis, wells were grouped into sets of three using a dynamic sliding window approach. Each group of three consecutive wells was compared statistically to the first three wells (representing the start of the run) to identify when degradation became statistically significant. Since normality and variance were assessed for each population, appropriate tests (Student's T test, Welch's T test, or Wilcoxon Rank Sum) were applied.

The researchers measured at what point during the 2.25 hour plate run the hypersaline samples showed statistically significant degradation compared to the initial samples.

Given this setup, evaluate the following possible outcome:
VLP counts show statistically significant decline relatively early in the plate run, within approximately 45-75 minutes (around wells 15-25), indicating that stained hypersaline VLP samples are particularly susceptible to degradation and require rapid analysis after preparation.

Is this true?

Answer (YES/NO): NO